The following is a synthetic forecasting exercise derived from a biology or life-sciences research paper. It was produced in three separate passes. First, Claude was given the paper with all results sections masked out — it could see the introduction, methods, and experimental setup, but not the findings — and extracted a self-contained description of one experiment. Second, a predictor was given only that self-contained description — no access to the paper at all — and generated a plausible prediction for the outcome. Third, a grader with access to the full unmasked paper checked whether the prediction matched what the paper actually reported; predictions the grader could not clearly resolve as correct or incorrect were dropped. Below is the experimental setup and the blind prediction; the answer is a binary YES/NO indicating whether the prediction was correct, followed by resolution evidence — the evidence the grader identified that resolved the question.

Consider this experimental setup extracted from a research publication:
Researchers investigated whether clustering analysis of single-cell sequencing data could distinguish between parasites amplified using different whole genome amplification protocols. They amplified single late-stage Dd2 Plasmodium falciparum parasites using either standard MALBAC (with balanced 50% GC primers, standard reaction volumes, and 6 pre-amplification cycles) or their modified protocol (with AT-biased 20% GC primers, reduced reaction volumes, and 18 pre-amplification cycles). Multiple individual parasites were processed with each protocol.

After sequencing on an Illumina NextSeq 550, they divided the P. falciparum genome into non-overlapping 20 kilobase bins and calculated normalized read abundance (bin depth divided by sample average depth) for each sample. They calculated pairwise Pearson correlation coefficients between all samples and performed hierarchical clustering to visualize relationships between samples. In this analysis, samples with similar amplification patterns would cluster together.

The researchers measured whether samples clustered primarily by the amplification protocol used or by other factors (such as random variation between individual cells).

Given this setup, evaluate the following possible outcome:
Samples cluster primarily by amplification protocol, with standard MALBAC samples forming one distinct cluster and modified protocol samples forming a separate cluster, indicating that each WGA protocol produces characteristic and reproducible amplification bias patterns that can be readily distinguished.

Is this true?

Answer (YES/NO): YES